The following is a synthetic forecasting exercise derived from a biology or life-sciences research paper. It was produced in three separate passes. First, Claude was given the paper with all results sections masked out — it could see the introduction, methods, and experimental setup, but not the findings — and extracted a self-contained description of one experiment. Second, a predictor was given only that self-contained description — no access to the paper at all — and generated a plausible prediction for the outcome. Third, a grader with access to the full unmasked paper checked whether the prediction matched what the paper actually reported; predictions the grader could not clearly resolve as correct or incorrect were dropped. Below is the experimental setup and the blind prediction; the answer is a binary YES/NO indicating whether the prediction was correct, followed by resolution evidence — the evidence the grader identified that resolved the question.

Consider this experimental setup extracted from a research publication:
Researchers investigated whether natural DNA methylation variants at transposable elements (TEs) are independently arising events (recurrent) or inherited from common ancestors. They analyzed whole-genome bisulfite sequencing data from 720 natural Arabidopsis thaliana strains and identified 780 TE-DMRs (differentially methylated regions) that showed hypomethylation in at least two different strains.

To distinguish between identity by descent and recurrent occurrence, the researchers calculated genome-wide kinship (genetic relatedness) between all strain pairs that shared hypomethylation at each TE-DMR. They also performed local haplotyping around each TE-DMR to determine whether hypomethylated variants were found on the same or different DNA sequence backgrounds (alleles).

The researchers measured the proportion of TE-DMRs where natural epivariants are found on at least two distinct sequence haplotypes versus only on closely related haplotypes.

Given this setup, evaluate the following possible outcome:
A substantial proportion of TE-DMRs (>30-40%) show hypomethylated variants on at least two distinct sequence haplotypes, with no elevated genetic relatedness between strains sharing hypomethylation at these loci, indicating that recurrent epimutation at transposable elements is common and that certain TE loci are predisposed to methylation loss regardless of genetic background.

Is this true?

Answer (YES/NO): YES